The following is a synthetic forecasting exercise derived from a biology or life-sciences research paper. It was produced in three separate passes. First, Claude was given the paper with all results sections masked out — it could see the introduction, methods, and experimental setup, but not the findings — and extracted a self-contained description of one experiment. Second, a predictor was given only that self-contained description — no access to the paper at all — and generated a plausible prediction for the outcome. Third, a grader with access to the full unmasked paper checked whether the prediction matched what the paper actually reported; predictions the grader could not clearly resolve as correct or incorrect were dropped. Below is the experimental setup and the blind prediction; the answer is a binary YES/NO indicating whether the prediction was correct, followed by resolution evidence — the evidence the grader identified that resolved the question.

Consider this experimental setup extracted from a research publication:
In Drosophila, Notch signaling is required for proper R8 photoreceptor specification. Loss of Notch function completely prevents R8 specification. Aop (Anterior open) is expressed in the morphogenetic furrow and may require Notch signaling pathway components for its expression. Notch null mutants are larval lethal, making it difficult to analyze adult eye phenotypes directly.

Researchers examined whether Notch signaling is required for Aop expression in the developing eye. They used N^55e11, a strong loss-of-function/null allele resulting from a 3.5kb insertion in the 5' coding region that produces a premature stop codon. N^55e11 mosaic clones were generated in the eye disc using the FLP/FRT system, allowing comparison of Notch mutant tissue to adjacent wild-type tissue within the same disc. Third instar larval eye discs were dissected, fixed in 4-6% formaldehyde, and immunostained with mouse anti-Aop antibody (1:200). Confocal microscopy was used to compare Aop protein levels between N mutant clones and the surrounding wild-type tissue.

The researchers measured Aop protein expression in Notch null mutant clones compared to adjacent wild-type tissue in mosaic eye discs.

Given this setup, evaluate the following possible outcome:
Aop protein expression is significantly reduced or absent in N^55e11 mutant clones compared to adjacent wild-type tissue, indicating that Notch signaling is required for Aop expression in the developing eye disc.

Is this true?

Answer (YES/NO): YES